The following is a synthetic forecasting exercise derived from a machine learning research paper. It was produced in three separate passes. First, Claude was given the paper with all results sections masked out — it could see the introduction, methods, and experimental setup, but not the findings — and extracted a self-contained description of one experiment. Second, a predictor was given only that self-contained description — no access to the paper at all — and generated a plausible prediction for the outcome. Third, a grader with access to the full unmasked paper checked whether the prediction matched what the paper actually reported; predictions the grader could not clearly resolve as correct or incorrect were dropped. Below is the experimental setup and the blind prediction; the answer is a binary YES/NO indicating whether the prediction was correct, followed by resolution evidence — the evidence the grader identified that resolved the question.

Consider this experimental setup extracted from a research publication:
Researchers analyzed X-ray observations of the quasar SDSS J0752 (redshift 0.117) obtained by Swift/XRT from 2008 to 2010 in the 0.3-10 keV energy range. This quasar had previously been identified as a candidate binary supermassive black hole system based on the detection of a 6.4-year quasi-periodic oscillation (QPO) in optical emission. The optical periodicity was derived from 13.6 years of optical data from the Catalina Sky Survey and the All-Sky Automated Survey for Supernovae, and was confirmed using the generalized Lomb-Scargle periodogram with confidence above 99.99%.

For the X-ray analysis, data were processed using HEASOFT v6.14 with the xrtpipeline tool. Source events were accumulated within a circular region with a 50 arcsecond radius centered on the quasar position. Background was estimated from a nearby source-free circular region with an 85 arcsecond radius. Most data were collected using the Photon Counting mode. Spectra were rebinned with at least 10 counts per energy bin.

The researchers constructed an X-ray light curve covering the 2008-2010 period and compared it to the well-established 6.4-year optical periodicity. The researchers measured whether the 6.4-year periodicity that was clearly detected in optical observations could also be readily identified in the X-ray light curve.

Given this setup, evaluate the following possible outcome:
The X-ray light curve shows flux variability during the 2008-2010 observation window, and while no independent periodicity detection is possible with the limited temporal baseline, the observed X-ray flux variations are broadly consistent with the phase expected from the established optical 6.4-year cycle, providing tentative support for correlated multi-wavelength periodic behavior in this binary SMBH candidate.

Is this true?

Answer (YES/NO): NO